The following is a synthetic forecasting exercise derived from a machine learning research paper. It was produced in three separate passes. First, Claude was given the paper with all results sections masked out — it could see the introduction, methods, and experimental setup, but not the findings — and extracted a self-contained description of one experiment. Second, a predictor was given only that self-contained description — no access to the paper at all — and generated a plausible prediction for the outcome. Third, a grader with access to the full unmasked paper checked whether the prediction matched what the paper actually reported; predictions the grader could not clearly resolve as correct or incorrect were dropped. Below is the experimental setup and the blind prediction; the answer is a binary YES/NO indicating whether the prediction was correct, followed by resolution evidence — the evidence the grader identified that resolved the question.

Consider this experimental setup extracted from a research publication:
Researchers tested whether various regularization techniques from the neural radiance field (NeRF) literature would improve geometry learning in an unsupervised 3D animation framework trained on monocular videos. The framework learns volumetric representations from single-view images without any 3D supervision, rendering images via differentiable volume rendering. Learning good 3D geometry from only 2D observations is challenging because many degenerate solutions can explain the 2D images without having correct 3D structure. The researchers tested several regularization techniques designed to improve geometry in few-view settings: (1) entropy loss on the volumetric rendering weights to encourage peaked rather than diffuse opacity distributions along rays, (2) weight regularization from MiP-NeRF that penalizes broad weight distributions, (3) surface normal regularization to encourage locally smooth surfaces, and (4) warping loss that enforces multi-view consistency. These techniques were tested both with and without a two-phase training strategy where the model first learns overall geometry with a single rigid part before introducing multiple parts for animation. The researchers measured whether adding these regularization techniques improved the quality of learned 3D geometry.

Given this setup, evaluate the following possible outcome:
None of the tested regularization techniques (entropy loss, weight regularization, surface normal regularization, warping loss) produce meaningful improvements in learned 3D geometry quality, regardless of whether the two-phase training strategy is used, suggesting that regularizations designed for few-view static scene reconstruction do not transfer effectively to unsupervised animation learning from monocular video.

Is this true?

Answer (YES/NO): NO